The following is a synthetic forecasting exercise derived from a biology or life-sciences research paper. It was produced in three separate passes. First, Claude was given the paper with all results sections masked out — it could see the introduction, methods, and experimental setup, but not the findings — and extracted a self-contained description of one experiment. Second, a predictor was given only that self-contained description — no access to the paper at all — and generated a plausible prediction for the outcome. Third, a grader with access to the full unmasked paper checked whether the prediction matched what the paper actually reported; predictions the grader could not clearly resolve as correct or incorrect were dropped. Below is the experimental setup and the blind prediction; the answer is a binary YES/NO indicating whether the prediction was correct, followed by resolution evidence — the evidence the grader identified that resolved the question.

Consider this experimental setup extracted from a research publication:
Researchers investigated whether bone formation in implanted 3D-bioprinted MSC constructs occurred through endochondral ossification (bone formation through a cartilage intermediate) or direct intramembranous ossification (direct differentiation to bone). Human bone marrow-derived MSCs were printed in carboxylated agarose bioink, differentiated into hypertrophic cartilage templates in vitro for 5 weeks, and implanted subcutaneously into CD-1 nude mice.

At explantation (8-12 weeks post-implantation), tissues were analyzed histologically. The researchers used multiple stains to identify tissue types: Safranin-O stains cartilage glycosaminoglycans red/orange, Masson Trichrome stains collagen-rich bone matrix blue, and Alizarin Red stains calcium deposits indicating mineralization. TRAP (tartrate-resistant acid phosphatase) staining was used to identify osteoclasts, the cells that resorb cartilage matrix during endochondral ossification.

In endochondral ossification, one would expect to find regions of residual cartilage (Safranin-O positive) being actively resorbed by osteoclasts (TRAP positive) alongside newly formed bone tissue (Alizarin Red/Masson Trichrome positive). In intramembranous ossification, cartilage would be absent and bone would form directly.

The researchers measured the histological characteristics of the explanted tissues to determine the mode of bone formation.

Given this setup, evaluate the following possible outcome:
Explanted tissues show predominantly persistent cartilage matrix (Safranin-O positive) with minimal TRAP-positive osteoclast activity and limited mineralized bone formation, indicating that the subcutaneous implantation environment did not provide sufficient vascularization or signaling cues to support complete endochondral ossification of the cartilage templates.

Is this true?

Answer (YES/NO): NO